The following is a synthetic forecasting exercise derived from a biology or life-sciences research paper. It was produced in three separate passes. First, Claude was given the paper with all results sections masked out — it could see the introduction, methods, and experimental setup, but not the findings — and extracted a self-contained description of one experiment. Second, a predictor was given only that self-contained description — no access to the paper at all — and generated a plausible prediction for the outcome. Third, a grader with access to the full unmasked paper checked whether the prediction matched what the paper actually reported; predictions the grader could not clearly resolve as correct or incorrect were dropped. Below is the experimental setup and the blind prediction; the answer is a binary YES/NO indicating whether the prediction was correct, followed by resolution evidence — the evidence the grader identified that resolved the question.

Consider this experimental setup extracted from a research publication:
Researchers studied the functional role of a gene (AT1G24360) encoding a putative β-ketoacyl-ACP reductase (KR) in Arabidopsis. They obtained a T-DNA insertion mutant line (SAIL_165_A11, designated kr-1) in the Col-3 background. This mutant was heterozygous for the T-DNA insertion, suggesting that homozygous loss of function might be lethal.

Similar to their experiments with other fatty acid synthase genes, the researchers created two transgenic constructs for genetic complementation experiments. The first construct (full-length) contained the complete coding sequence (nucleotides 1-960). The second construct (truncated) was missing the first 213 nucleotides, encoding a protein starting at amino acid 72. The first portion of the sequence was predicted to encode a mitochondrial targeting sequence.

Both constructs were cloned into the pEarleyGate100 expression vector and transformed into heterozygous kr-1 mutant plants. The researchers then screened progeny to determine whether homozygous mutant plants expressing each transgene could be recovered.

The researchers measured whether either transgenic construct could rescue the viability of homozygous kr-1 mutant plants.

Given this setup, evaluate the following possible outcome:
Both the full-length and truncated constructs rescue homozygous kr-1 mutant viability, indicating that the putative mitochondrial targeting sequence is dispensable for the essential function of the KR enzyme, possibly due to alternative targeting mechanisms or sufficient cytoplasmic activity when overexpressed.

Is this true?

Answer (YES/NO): NO